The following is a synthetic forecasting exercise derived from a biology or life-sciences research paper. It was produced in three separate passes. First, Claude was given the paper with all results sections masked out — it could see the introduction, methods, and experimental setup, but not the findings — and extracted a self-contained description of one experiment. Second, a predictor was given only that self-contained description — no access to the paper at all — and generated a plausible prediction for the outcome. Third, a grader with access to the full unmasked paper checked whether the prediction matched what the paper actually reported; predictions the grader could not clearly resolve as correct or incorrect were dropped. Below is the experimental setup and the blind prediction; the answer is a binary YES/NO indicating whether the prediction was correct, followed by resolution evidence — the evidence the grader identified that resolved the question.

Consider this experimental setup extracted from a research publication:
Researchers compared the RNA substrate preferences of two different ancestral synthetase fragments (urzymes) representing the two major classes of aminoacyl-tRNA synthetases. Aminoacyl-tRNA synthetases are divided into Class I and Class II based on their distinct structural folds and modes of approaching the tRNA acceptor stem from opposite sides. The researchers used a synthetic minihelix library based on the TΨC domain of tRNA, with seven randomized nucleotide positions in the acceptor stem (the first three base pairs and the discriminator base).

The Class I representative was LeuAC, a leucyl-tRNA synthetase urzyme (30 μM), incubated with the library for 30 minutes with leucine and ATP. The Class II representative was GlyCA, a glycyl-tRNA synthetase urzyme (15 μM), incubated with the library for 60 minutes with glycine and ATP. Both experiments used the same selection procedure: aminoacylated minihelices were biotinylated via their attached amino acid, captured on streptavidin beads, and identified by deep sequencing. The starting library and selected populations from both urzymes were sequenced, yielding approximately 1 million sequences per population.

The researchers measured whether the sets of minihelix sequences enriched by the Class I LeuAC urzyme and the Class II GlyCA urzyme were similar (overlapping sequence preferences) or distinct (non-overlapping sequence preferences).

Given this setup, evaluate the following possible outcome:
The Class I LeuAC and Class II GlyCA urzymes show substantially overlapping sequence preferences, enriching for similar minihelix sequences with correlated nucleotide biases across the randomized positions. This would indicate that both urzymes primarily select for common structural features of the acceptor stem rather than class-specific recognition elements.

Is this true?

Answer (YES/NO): NO